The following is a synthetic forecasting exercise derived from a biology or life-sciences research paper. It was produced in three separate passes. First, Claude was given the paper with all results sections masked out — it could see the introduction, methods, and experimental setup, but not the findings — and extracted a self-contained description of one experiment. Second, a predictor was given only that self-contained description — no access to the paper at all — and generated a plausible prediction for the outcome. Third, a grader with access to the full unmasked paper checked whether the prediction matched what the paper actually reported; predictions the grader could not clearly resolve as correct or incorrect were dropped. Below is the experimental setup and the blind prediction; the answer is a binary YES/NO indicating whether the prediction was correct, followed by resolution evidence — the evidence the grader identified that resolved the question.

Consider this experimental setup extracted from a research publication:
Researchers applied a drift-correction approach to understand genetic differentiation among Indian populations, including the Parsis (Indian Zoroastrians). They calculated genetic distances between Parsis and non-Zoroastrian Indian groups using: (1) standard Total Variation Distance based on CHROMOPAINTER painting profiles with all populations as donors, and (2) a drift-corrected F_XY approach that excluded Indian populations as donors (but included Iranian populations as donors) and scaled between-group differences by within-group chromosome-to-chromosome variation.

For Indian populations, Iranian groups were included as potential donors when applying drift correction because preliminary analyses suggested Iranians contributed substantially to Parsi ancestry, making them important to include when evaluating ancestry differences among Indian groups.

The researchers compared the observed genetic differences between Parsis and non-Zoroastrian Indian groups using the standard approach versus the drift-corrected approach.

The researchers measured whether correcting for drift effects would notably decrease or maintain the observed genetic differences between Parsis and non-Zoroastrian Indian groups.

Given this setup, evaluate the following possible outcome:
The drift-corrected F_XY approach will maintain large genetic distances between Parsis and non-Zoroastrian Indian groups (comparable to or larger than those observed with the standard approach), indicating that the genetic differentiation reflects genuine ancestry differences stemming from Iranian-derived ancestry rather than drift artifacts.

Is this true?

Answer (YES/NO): YES